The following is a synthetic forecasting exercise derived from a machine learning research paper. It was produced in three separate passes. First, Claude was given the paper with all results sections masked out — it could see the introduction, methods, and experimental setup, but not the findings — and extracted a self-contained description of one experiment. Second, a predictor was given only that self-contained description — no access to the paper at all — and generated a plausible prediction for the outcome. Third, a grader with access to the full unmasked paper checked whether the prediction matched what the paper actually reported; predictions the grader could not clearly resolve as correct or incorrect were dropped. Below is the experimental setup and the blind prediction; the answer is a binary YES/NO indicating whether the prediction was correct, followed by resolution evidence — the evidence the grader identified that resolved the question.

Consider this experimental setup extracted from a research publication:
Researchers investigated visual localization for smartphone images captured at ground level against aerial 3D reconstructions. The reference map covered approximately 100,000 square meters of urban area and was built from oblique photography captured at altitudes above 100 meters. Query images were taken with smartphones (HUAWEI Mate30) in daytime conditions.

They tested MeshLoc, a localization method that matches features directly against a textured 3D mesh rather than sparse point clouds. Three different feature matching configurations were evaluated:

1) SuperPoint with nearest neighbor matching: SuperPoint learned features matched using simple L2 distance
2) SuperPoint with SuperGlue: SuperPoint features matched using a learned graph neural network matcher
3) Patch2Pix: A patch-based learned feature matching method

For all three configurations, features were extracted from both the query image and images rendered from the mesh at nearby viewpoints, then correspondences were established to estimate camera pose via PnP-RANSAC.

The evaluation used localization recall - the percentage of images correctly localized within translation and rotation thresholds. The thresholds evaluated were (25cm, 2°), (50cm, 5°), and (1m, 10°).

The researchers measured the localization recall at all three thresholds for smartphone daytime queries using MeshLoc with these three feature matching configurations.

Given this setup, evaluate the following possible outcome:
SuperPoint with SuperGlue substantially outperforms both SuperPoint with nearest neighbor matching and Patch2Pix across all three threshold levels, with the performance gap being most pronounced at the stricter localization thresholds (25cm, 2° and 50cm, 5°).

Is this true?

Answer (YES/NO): NO